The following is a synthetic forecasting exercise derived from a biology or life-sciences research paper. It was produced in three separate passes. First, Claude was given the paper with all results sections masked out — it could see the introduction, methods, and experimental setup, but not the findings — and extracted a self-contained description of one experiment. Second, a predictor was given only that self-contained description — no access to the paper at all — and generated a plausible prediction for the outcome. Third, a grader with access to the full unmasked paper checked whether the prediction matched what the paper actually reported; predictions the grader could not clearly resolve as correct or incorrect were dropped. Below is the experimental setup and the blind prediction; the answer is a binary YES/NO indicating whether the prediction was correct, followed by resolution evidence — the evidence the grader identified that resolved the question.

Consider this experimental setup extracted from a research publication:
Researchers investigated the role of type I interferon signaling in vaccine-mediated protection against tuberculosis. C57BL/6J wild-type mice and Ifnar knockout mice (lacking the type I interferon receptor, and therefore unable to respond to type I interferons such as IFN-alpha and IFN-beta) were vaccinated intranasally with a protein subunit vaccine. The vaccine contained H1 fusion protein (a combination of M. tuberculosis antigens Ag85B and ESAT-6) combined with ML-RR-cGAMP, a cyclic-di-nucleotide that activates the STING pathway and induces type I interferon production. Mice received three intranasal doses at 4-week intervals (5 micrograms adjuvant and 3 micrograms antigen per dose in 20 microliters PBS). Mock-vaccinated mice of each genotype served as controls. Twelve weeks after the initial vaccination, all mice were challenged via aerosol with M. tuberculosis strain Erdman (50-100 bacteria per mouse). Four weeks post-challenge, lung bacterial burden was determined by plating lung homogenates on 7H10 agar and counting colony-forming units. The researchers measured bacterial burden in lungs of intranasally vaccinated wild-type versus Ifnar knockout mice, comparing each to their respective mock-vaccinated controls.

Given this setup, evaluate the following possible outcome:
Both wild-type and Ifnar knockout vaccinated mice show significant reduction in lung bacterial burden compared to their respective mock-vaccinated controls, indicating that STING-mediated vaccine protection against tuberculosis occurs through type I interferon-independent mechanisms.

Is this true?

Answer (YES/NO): NO